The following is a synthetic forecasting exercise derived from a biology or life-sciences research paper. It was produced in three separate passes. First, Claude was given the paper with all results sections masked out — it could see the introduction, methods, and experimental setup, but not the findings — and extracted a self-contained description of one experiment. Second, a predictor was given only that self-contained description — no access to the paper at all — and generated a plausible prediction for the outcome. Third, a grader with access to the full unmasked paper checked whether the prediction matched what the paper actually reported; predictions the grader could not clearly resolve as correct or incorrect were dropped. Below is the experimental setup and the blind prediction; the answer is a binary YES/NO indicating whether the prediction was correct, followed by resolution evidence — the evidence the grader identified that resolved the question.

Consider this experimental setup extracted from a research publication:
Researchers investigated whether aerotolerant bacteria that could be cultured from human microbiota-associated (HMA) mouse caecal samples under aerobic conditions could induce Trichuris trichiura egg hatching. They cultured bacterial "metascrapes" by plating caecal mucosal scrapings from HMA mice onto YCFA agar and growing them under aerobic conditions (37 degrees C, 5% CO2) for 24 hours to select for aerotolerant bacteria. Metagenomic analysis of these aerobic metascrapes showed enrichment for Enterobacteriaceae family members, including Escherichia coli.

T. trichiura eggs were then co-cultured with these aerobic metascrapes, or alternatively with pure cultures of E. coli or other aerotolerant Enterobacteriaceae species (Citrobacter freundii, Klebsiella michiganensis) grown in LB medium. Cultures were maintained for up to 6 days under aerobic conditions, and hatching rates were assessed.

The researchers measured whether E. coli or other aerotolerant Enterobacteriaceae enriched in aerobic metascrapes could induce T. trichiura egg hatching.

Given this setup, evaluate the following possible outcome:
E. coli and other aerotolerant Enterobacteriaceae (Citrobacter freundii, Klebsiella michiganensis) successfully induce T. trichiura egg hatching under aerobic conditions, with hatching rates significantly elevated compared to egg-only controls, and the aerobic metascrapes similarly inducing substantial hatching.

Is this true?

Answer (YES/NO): NO